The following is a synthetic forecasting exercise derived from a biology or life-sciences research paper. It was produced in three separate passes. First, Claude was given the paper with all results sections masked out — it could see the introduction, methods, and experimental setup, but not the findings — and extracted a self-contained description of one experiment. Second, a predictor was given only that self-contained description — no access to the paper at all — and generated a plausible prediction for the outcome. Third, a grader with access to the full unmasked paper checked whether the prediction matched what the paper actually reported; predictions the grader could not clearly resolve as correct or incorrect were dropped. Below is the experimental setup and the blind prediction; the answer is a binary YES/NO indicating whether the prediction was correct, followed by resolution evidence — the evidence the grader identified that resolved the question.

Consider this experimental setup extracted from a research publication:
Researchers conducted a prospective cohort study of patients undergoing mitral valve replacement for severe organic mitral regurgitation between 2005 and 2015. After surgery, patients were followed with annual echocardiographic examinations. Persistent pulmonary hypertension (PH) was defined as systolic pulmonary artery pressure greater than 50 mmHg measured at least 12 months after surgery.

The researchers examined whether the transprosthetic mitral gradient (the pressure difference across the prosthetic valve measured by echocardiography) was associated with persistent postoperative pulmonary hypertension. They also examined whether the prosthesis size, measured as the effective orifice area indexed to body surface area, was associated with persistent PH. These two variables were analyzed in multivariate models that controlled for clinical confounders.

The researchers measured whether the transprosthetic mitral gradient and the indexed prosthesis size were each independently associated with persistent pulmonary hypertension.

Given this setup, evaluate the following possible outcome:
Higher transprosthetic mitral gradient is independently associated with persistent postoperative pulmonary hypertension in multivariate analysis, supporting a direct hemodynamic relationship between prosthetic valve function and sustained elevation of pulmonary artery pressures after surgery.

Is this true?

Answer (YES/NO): YES